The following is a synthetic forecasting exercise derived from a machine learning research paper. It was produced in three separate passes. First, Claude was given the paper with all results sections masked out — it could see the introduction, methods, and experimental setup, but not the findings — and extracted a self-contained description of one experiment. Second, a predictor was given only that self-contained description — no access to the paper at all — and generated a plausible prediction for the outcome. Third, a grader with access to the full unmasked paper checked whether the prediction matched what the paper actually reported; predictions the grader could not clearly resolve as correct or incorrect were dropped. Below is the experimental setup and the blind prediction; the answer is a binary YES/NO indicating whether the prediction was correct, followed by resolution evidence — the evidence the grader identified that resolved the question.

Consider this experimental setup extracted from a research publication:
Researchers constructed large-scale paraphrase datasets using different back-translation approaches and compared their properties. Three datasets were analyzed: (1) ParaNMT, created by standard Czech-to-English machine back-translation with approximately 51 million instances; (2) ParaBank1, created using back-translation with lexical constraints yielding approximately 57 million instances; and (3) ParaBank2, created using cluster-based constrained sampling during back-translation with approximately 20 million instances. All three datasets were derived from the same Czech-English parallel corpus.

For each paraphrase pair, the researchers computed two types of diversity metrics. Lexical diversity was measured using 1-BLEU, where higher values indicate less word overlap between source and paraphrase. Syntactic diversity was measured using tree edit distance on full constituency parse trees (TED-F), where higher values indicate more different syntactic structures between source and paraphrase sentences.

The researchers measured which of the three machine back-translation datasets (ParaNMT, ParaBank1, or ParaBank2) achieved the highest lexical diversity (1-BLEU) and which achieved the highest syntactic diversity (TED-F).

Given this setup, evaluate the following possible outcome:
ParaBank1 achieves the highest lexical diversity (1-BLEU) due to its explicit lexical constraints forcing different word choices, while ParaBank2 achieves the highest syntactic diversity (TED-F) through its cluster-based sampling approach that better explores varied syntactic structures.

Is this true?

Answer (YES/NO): NO